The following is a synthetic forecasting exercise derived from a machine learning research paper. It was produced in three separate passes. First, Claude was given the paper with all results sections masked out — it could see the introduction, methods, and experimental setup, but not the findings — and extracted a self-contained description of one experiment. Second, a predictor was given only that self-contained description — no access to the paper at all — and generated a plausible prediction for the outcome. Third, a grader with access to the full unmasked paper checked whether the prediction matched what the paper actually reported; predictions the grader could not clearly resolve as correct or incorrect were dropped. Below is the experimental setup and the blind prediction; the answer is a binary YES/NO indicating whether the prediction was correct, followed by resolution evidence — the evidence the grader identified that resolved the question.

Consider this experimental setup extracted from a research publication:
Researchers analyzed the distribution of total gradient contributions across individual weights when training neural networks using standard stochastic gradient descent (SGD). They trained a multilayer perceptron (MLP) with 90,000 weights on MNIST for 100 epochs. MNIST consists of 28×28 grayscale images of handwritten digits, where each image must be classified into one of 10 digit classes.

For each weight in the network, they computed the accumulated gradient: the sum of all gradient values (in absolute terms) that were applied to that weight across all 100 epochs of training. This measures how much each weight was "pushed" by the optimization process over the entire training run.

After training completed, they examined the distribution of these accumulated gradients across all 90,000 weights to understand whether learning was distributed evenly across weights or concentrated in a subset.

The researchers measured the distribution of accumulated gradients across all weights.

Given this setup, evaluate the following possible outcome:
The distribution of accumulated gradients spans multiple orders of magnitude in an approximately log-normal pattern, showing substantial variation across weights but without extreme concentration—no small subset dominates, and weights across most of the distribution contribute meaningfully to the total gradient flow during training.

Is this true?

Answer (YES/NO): NO